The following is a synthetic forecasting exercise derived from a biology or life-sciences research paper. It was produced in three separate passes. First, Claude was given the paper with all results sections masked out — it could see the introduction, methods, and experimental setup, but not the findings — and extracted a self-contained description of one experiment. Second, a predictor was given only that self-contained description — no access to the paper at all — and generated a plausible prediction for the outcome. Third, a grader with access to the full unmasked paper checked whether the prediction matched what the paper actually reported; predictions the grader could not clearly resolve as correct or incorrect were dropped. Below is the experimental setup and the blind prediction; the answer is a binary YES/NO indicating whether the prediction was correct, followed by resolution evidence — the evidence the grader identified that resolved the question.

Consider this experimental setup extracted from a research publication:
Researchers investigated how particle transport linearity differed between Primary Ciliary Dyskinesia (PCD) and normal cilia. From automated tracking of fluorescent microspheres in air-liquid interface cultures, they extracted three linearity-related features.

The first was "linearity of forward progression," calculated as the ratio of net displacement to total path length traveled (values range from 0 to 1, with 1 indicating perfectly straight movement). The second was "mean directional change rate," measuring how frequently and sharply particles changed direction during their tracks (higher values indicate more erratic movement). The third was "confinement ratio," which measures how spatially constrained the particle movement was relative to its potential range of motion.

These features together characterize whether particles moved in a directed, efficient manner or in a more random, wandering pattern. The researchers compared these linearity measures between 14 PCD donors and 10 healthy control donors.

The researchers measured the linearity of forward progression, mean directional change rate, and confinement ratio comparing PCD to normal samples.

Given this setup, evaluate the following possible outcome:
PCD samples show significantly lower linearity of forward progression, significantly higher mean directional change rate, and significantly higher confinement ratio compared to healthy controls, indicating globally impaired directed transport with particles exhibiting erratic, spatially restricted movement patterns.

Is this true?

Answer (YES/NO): NO